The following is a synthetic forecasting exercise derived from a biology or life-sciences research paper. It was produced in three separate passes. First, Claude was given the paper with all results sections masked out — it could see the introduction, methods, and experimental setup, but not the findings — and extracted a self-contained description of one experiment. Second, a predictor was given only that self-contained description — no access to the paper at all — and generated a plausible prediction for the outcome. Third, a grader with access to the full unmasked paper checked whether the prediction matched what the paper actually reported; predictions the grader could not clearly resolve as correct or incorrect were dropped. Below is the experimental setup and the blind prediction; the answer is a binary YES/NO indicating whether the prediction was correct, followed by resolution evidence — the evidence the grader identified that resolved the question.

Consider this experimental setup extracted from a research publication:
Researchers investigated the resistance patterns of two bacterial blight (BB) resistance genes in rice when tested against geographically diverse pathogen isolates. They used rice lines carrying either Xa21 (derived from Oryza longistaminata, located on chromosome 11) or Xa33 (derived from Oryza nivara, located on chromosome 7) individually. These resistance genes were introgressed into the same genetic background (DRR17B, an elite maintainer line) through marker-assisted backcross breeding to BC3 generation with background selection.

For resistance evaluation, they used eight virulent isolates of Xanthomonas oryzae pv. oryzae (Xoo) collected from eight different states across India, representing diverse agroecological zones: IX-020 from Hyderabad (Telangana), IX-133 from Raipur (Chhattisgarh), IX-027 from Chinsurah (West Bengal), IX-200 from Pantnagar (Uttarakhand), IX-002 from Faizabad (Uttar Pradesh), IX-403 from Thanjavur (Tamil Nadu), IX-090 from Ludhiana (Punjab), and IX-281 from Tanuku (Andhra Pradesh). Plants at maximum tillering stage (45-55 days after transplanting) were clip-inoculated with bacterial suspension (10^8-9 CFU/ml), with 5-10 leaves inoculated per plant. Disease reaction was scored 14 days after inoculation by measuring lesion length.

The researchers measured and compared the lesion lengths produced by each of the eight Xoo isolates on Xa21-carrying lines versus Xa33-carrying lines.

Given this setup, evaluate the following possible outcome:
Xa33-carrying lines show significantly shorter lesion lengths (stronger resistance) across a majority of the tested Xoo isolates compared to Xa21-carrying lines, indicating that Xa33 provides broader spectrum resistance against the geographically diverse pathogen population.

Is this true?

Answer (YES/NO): YES